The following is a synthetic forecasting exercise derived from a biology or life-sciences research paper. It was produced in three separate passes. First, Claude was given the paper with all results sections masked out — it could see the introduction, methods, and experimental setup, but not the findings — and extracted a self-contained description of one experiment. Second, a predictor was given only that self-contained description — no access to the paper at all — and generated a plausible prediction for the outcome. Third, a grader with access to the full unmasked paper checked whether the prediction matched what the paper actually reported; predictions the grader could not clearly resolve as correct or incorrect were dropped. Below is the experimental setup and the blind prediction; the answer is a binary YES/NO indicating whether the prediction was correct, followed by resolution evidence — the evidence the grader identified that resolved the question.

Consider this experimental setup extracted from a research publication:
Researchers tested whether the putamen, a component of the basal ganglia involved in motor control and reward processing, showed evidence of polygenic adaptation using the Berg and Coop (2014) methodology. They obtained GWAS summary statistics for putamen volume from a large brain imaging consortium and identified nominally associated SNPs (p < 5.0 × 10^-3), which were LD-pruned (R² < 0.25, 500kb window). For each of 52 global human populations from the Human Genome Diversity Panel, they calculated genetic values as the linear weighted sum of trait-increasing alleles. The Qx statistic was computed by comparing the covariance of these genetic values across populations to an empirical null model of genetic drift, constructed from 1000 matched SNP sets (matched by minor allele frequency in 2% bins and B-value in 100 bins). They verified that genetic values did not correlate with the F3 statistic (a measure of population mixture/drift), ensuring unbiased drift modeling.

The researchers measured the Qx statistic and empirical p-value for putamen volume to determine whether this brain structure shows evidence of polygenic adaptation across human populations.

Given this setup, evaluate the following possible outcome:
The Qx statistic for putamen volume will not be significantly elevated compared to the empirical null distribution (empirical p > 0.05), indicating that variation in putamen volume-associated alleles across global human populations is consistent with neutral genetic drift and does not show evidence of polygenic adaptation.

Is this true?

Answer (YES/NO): NO